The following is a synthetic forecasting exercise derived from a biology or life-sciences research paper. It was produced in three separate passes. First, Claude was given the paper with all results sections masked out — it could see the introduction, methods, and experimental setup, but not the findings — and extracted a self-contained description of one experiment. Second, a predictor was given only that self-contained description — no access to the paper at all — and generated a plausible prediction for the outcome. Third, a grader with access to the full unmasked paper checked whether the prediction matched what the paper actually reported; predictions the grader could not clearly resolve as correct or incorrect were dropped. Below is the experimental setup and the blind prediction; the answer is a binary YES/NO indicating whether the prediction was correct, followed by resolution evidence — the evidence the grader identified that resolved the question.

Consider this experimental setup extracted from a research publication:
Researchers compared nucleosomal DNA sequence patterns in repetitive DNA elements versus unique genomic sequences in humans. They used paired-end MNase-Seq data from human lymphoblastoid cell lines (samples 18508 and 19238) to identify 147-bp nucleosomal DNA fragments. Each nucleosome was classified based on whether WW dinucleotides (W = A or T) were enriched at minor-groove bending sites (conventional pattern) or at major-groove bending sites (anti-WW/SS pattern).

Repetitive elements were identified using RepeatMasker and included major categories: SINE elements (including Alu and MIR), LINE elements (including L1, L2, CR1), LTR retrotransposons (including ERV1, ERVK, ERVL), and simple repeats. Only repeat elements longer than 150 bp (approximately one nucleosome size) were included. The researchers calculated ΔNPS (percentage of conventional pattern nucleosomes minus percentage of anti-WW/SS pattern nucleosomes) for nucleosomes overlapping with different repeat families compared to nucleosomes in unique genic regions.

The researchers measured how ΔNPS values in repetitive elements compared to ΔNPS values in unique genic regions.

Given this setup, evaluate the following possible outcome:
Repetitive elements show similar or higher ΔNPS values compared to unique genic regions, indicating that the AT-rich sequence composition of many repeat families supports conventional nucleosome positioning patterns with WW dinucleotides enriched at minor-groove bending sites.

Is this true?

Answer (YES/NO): YES